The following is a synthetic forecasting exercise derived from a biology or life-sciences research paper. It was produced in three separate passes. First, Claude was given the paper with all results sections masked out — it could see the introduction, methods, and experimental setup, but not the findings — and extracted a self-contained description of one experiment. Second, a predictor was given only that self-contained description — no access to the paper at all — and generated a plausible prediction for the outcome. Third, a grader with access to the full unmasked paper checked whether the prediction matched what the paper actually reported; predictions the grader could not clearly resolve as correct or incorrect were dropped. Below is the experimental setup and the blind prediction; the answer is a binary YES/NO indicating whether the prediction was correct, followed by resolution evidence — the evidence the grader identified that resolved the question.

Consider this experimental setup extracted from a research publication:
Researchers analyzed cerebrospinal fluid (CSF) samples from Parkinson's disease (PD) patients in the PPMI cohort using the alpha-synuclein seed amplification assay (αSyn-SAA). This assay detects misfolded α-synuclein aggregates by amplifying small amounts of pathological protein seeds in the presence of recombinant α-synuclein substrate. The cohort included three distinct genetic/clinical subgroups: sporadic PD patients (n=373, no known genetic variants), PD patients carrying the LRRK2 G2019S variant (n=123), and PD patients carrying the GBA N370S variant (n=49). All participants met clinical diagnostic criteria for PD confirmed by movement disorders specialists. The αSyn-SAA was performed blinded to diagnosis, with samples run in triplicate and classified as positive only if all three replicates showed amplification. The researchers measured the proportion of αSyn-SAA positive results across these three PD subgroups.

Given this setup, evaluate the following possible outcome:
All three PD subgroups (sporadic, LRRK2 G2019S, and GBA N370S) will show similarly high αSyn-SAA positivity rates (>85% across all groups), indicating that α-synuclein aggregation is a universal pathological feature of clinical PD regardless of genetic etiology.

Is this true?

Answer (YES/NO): NO